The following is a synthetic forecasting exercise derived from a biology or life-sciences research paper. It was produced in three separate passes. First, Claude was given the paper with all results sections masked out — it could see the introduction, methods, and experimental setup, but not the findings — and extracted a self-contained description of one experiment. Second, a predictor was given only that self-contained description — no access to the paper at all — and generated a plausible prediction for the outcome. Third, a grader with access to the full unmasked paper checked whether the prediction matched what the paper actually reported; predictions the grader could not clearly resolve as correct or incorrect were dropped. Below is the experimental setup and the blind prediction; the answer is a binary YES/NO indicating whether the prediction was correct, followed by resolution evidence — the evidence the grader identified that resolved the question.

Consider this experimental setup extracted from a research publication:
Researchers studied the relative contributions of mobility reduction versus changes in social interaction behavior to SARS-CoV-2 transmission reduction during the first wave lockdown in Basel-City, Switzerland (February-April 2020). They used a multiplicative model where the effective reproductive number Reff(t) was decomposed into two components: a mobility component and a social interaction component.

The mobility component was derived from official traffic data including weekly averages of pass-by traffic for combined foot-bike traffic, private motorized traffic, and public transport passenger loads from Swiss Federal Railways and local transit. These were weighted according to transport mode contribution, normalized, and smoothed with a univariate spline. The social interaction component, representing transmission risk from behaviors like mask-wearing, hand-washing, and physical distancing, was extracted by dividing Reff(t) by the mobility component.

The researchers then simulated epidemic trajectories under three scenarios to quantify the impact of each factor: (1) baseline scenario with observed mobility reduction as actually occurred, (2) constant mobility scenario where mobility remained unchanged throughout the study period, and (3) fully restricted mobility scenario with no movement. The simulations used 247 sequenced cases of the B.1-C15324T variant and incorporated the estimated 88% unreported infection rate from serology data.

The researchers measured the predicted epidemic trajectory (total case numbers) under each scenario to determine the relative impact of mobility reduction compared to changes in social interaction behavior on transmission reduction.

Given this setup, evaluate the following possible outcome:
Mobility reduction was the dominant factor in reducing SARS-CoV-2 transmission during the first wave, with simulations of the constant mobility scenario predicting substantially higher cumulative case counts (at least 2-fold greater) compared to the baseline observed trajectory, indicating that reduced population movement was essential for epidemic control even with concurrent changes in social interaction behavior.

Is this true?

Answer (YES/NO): NO